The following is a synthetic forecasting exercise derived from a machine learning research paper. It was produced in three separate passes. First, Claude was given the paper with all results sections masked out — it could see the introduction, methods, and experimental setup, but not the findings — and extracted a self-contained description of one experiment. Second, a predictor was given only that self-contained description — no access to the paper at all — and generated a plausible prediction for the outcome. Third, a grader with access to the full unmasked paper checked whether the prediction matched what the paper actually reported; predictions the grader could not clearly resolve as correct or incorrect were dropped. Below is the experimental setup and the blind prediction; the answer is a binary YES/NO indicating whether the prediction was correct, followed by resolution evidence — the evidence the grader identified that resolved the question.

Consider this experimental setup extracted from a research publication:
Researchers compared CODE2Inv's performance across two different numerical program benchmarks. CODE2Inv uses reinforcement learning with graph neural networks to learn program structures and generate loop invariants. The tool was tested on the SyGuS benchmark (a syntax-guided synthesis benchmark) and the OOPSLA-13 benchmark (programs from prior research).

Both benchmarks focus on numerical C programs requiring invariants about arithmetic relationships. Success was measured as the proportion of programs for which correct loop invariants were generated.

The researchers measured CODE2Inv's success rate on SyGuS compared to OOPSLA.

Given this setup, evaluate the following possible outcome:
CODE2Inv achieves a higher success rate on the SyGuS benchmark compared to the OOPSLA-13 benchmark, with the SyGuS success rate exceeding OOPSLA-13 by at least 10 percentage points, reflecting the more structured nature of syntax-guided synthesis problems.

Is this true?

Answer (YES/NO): YES